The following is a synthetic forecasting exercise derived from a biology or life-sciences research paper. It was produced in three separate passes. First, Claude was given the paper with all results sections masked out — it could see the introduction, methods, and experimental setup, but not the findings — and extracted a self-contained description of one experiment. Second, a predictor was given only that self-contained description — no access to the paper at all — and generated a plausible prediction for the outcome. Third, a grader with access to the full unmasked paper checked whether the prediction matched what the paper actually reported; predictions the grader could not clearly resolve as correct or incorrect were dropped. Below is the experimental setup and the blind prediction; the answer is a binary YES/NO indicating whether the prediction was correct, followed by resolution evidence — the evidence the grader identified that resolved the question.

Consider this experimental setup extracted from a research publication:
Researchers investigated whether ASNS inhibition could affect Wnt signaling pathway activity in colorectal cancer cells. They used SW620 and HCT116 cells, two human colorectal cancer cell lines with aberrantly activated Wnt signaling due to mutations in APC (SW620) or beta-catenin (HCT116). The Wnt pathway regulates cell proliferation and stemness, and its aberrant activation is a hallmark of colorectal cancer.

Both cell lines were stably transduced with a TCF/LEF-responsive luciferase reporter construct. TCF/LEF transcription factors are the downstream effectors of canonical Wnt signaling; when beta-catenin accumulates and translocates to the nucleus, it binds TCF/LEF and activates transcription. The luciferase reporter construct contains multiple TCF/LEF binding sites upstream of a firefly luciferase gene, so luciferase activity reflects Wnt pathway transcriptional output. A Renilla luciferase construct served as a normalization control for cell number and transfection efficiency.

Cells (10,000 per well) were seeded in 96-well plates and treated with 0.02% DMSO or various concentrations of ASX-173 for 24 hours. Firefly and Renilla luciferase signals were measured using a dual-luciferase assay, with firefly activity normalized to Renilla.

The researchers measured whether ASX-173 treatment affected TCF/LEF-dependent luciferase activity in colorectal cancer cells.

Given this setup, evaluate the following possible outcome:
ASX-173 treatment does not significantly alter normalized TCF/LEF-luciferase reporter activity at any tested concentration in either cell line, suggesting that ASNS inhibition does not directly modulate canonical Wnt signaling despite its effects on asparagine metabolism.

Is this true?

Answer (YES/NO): NO